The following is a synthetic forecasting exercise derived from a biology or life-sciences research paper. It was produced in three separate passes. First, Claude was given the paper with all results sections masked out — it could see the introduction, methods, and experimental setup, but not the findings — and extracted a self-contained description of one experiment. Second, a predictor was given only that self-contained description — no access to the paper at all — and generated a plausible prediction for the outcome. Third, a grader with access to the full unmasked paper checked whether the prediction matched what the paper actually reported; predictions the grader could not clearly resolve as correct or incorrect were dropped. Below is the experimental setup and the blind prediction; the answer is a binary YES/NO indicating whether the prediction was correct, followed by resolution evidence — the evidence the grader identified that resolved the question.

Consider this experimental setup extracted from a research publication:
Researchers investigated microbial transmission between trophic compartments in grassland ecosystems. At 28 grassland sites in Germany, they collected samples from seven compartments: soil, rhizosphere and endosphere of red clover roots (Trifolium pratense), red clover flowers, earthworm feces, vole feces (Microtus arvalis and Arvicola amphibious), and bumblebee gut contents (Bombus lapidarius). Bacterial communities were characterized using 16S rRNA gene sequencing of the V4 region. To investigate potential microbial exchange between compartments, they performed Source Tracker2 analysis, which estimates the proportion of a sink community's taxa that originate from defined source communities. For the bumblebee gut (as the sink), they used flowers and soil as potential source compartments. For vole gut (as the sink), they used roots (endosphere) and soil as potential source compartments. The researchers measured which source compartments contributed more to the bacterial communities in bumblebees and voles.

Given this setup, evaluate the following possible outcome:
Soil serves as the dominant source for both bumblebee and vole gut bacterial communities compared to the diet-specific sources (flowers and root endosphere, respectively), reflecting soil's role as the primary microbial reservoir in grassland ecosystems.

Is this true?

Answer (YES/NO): NO